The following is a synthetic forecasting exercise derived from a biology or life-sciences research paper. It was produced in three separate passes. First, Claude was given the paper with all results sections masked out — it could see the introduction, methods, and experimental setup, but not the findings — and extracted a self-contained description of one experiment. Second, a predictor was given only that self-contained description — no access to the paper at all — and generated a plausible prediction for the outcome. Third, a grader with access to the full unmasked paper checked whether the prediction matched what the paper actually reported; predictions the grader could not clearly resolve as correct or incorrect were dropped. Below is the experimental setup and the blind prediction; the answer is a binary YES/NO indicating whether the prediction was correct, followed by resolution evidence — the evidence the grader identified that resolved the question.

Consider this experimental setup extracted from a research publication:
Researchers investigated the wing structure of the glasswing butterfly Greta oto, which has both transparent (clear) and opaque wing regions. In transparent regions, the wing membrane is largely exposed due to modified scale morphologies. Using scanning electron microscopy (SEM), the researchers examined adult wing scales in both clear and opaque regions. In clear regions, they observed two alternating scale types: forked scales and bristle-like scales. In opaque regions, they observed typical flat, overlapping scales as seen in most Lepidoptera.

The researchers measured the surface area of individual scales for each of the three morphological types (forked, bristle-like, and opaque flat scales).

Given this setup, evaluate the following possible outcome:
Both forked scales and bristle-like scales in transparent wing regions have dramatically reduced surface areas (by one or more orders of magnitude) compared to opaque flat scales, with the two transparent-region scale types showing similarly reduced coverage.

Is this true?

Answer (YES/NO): NO